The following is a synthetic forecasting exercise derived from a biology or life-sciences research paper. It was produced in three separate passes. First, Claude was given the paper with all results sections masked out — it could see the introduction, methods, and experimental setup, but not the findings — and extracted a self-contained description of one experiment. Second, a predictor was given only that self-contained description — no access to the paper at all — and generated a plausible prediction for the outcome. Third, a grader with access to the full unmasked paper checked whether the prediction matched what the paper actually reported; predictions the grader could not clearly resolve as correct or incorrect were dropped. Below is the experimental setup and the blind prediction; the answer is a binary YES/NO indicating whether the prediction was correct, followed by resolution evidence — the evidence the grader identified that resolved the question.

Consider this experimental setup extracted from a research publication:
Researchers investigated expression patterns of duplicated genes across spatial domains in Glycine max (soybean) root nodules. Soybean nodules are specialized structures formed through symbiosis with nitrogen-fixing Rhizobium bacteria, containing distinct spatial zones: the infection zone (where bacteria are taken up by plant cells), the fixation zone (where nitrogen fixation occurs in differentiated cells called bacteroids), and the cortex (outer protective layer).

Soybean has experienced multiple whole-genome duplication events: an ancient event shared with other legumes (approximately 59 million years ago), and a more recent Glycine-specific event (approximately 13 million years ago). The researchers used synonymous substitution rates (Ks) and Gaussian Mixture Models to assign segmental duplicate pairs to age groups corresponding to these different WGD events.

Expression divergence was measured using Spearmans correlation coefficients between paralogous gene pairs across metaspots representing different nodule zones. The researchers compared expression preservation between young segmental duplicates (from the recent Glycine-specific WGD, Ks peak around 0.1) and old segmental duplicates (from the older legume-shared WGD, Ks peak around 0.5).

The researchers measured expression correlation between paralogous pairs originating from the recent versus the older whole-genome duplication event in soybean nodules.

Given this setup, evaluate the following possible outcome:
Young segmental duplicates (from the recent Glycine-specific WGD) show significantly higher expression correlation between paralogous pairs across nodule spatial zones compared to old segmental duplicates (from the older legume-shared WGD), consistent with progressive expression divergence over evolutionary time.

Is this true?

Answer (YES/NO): YES